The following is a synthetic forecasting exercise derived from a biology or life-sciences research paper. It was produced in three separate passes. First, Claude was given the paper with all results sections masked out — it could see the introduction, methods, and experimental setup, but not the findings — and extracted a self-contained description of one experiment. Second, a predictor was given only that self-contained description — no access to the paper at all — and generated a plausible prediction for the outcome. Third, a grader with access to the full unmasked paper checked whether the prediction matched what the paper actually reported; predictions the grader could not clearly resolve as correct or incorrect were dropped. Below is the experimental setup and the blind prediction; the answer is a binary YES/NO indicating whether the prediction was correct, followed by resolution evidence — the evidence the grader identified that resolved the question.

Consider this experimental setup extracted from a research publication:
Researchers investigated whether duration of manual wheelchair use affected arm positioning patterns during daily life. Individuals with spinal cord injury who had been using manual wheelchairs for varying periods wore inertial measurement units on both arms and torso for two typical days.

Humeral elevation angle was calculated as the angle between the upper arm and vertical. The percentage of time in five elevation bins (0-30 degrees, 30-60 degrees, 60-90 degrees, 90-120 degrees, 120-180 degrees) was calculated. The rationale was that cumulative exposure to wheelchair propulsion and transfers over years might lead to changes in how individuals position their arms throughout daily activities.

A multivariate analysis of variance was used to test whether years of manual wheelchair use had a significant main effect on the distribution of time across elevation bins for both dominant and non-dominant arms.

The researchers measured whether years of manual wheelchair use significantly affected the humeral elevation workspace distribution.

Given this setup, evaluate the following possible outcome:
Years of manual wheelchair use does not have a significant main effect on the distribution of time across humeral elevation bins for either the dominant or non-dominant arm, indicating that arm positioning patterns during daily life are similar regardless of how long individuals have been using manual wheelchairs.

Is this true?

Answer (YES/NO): YES